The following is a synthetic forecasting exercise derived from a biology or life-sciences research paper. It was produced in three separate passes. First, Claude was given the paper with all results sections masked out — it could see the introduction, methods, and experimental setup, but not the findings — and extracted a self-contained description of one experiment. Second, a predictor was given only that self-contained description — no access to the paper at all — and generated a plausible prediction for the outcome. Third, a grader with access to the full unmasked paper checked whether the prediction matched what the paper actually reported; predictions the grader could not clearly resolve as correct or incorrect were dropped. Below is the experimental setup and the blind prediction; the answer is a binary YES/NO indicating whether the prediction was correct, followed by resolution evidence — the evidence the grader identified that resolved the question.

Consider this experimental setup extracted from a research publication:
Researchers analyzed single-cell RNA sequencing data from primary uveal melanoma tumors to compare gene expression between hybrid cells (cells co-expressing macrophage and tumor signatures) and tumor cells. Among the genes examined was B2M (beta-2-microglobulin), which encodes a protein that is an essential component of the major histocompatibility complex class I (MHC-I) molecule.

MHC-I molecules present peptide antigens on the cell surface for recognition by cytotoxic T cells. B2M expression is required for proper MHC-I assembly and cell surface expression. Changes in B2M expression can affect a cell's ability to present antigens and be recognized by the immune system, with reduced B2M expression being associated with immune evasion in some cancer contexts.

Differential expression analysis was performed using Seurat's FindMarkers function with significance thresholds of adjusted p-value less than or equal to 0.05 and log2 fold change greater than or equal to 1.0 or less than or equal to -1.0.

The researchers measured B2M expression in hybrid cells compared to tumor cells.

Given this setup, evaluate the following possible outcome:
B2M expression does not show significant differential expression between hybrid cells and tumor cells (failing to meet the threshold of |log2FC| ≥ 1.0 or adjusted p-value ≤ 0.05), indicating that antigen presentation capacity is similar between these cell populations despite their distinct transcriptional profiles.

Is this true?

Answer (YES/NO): NO